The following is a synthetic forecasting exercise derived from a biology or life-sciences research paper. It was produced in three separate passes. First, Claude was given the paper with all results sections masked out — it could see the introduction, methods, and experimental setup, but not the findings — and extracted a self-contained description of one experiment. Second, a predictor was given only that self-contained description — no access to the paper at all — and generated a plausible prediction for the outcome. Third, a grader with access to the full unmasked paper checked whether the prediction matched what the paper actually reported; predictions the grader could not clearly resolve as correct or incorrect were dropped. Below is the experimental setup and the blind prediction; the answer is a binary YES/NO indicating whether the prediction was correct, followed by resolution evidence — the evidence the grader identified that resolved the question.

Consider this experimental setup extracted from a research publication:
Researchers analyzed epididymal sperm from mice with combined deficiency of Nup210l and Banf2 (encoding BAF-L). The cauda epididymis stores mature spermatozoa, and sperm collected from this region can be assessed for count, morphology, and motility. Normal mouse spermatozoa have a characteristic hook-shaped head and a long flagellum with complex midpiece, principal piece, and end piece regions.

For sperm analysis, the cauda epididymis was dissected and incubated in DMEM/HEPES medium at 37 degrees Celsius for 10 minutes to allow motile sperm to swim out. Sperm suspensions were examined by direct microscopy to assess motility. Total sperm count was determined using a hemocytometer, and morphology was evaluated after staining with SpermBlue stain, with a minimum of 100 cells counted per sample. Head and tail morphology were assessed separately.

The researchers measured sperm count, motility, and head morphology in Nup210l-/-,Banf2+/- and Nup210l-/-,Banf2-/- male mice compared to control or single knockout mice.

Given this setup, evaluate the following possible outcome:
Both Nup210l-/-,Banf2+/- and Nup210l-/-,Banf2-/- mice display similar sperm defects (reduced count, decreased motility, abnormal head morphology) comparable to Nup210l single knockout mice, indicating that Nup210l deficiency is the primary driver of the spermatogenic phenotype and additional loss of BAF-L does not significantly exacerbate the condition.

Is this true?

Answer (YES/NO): NO